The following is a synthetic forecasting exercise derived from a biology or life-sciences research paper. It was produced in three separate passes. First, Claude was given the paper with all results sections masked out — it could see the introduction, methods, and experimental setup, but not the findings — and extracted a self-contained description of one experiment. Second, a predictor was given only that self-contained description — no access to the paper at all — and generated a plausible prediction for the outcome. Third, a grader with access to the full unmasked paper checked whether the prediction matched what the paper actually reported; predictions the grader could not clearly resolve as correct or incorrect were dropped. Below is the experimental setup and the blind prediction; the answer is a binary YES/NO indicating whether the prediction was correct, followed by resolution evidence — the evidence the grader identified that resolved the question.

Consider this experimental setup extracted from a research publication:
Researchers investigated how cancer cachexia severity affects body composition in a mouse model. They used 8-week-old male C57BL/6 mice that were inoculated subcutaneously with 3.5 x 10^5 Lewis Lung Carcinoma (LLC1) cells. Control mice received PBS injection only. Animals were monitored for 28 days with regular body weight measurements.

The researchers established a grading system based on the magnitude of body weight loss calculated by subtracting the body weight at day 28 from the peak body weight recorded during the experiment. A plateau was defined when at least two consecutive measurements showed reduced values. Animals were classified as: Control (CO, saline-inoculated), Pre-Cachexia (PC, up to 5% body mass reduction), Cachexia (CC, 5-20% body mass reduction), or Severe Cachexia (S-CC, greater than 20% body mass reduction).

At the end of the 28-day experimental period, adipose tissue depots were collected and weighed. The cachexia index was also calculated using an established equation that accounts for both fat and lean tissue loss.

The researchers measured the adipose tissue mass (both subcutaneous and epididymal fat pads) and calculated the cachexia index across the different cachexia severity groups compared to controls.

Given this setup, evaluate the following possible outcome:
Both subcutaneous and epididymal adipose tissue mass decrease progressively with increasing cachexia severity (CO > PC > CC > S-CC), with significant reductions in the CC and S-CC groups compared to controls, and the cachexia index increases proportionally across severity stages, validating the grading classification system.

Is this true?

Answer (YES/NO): NO